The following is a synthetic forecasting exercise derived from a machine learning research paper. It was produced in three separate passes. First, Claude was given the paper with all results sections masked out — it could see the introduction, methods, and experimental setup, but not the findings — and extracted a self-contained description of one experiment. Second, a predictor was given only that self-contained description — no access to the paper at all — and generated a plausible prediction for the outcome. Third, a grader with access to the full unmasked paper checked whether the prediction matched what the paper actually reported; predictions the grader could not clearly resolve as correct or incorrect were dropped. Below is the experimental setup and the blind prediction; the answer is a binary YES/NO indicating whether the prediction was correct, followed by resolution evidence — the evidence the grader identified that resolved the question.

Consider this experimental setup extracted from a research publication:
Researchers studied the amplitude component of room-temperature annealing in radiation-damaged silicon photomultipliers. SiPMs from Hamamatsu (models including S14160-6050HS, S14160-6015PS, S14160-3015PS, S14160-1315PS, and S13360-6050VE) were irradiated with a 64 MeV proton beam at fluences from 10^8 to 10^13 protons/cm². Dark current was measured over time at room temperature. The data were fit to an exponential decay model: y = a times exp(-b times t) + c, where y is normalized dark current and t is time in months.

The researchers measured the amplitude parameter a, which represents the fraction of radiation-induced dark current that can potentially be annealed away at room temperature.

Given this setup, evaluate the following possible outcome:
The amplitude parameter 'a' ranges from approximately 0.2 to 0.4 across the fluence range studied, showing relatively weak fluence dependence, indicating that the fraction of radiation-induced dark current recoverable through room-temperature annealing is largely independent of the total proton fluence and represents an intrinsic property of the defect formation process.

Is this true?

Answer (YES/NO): NO